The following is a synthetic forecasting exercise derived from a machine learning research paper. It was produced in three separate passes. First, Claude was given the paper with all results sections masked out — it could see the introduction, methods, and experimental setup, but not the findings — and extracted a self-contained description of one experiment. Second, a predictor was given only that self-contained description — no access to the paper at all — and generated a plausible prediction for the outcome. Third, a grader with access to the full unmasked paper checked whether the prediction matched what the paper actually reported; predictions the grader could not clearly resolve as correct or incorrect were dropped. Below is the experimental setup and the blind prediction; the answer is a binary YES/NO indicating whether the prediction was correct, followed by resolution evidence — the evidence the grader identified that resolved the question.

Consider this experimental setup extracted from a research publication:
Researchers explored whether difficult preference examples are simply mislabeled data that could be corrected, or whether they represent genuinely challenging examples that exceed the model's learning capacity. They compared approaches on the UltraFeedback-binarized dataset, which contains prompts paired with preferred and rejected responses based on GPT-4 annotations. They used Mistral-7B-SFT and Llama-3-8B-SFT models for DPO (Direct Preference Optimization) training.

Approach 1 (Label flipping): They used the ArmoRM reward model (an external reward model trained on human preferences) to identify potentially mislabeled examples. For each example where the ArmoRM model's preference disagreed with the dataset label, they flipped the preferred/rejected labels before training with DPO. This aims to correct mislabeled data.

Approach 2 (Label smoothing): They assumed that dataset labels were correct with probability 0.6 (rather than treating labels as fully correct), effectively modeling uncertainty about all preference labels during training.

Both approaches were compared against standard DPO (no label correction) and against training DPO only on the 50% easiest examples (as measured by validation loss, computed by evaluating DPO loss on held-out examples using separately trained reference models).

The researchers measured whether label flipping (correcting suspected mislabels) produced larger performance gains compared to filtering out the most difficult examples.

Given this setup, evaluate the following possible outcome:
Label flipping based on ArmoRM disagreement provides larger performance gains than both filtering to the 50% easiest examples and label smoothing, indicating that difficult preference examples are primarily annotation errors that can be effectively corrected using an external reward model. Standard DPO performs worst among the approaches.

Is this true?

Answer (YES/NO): NO